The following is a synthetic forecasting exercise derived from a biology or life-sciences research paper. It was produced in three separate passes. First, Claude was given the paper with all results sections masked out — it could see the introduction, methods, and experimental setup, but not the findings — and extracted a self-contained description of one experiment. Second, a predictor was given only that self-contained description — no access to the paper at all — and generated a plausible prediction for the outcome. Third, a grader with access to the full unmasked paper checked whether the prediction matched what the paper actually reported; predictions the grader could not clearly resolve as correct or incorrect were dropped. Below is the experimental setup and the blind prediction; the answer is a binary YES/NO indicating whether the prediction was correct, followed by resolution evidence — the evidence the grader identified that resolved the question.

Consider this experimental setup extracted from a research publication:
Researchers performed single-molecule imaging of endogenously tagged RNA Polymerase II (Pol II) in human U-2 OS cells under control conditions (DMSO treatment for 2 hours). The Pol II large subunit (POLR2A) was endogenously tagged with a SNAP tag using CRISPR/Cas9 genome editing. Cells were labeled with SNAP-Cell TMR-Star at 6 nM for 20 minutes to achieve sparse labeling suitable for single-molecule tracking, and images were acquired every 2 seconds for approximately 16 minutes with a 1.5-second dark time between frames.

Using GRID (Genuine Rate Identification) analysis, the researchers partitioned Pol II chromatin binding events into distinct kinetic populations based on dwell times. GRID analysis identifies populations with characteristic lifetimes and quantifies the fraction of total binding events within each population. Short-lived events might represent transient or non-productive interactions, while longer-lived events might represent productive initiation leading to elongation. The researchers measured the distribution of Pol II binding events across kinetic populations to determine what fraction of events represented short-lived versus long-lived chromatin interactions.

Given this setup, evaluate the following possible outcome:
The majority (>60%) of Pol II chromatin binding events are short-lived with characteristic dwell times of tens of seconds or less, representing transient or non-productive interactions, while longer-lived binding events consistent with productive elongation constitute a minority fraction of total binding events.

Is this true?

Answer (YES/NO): YES